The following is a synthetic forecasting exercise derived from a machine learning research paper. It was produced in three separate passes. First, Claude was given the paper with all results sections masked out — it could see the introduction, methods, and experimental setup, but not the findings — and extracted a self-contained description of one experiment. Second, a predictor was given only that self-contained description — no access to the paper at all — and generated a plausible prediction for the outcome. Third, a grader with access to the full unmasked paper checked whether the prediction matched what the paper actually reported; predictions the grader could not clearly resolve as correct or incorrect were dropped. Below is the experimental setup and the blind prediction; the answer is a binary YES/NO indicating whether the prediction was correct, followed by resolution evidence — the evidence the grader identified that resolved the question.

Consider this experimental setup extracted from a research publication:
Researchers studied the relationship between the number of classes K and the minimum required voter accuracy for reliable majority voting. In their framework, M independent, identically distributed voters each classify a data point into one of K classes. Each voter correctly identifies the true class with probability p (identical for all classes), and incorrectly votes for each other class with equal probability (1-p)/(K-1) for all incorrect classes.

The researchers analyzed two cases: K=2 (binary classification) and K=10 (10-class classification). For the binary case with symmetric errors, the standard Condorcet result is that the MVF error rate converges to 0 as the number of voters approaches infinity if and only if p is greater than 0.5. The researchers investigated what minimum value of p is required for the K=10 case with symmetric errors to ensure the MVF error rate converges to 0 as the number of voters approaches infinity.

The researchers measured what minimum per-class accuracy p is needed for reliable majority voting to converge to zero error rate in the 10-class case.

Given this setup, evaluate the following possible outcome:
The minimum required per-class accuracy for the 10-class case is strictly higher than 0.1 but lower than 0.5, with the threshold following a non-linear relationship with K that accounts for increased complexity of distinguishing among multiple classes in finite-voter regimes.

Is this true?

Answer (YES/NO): NO